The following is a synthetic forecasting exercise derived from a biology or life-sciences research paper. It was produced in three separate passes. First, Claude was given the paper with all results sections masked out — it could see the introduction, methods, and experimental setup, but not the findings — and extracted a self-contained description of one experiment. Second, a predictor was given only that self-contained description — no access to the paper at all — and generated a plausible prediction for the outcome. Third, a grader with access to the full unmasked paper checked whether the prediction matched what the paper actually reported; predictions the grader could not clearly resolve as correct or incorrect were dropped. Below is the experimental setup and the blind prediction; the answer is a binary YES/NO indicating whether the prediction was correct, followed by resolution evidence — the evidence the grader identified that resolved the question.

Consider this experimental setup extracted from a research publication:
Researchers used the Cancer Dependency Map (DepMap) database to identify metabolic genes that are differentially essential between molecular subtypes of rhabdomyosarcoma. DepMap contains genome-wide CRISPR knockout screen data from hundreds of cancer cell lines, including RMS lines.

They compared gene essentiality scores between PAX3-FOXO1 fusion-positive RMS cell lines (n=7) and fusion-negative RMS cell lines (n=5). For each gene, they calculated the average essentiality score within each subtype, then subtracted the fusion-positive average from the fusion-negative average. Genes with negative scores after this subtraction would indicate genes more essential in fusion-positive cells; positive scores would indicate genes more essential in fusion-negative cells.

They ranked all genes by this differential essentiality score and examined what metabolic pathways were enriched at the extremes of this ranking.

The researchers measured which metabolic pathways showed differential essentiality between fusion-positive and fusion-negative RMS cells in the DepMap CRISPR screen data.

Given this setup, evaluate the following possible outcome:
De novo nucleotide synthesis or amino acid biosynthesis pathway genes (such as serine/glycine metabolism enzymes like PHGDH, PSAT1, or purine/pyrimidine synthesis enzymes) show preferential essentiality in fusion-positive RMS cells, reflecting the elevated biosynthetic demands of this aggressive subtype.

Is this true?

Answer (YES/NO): NO